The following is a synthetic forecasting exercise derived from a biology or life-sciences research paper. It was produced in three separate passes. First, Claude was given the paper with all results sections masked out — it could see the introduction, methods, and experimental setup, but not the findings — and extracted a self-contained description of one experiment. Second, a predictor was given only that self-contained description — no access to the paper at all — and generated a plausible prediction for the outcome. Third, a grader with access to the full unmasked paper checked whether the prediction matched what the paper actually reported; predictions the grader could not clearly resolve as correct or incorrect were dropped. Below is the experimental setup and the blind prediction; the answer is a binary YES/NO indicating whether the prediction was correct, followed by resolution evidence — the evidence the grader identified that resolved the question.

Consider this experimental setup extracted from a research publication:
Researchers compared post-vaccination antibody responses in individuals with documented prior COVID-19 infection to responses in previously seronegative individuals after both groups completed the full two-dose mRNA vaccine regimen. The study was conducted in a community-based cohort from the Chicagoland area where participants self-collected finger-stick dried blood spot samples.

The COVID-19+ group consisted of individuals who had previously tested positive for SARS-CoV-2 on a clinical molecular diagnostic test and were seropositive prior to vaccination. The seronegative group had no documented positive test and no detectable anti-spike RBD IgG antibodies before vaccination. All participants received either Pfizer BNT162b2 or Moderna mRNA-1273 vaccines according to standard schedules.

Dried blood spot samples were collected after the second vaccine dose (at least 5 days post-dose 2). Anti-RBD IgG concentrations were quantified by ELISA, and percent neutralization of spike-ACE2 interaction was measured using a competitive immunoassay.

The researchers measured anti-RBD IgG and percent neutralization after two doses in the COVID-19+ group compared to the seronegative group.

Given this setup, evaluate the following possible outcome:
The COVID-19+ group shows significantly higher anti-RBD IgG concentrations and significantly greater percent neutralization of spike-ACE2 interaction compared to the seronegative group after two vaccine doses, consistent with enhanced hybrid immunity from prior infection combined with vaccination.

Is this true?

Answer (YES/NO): YES